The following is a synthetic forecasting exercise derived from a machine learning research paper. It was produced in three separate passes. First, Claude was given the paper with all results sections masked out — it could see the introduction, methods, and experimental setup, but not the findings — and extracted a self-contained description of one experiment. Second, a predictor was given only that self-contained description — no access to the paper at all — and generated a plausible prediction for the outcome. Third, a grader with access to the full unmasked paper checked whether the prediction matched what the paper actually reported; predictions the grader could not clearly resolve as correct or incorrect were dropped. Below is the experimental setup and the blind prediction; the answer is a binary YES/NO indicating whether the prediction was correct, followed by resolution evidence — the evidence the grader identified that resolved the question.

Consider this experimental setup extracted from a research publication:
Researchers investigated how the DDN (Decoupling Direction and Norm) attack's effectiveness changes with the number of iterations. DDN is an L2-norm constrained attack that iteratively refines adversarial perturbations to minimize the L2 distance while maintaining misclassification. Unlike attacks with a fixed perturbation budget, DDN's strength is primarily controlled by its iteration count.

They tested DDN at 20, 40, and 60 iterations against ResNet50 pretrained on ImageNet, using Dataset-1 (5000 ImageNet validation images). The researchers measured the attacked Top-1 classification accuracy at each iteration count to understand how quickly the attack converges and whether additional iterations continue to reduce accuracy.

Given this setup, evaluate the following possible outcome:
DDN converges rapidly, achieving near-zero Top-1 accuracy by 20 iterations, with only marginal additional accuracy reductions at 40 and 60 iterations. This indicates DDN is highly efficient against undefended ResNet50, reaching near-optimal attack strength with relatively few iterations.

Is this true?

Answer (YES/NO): YES